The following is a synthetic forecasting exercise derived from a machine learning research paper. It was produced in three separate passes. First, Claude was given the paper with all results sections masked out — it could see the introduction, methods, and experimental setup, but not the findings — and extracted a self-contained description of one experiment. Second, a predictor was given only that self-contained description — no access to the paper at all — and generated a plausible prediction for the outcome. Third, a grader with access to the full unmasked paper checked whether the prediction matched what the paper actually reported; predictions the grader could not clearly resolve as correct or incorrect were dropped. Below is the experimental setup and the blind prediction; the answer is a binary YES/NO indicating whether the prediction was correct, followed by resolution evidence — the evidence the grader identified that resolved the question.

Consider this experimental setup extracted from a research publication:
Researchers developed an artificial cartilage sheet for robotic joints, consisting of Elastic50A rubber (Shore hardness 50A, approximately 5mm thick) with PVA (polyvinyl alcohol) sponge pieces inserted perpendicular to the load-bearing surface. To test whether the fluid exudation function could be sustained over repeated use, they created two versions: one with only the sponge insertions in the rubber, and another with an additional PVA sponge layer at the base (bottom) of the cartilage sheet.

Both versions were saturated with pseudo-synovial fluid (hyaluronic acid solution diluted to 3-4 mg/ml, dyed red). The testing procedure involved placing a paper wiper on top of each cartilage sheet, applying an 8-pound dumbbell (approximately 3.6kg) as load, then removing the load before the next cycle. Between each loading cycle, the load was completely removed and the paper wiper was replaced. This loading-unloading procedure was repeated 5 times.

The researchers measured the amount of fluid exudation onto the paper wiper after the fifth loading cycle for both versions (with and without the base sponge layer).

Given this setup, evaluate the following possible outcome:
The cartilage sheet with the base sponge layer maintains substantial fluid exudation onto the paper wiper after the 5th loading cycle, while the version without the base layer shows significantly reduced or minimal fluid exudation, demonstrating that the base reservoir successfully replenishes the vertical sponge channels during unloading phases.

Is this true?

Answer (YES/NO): YES